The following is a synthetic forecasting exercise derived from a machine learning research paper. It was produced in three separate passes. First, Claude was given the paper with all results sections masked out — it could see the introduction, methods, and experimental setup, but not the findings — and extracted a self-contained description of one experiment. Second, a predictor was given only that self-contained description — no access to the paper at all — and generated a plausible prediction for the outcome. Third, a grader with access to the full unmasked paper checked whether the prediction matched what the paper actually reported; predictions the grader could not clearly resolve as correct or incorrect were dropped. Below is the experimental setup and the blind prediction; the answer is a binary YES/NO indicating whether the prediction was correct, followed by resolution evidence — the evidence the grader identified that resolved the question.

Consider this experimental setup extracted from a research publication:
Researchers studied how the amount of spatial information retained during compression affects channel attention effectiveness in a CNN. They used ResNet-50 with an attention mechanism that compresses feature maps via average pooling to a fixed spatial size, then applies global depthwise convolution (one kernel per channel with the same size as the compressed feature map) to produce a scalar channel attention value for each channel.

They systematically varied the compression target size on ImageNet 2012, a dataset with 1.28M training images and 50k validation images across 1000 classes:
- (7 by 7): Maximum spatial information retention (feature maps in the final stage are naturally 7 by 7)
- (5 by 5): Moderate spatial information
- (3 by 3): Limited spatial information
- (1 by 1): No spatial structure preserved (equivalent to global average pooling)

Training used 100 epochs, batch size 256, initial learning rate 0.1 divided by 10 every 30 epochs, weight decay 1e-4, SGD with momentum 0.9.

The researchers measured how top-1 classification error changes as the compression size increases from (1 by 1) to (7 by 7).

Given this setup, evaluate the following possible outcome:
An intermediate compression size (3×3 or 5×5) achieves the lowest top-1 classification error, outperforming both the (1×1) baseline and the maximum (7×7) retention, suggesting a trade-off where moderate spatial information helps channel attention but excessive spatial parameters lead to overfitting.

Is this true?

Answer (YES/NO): NO